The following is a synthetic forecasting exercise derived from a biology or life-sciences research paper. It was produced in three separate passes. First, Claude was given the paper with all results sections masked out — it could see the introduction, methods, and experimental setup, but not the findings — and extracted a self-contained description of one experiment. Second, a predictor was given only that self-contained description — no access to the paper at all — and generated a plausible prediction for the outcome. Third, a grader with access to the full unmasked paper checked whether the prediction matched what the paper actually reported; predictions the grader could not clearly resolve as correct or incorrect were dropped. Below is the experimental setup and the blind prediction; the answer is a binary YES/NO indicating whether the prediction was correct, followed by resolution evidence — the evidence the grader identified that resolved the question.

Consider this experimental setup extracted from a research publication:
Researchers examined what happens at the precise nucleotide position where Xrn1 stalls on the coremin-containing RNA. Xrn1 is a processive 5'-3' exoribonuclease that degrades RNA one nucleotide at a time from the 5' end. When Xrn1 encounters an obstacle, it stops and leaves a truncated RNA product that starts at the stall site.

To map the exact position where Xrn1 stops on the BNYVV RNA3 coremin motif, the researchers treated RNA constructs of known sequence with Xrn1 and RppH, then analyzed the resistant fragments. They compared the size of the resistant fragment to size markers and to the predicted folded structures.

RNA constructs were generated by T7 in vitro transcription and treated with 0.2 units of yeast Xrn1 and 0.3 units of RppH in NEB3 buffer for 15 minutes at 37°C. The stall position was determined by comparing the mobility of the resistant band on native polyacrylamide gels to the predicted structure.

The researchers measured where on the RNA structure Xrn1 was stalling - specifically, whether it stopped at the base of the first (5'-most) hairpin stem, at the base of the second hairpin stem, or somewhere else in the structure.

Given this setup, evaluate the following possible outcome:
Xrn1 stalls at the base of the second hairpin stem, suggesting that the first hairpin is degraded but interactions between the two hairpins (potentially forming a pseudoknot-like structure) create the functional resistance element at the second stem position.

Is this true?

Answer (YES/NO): NO